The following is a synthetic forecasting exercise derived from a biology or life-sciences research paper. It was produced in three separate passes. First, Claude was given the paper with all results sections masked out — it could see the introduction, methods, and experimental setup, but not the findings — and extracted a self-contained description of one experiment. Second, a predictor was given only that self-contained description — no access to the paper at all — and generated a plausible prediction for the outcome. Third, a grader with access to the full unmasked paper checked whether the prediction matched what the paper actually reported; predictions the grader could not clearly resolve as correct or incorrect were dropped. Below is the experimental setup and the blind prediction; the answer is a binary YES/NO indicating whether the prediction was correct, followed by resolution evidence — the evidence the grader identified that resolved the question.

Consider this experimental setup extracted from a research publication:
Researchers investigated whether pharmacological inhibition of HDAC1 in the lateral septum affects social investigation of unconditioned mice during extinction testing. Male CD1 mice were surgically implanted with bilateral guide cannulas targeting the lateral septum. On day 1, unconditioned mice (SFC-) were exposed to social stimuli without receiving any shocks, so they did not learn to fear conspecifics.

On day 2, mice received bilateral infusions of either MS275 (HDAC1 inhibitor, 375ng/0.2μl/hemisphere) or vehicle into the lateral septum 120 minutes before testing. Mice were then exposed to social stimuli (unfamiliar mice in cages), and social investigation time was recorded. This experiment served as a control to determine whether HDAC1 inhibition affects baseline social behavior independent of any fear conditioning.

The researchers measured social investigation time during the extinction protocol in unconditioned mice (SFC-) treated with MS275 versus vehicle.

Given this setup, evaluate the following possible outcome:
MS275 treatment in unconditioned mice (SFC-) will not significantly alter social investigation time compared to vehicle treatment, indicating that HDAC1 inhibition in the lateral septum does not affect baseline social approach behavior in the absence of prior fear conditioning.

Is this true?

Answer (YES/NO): YES